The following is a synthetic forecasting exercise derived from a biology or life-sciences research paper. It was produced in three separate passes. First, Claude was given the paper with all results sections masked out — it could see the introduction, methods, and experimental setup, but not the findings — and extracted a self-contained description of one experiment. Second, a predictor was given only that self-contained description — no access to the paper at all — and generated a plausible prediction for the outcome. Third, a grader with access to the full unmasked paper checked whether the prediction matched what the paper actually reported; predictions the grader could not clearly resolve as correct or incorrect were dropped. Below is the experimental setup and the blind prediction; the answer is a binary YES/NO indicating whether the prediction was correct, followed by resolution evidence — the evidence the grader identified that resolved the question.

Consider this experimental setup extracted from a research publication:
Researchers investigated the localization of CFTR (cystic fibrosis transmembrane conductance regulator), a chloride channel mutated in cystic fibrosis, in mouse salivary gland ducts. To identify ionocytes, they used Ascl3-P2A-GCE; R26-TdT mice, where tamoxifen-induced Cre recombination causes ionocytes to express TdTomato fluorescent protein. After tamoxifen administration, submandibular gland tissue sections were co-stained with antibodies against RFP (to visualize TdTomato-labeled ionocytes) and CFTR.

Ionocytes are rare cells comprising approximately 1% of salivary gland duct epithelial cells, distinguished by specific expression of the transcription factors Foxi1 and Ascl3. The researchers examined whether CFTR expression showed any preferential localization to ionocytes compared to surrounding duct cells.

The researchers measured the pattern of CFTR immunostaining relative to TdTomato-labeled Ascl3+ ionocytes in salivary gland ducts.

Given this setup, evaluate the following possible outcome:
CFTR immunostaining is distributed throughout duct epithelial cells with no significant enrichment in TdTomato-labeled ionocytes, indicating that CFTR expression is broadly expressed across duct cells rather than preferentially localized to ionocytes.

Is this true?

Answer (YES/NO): NO